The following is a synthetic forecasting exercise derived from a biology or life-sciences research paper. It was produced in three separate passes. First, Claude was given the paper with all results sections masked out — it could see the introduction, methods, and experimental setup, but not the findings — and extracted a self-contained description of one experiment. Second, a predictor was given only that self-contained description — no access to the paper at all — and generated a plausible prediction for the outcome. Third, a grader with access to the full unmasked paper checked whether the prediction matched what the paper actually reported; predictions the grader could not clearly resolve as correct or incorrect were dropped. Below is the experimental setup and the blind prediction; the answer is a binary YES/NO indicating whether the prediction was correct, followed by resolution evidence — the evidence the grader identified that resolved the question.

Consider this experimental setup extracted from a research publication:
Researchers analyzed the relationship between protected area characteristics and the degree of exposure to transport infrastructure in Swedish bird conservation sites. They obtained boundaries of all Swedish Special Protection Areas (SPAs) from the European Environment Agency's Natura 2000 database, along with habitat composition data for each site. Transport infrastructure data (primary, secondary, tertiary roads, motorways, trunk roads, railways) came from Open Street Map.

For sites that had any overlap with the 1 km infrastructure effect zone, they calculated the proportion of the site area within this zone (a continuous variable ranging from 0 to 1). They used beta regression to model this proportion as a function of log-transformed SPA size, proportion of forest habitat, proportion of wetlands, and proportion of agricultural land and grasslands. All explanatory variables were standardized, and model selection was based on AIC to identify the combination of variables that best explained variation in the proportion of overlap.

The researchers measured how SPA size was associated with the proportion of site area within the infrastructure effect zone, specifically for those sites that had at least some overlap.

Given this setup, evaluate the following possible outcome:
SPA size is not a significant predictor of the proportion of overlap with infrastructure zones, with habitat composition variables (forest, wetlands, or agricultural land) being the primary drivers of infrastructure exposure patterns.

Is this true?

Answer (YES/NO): NO